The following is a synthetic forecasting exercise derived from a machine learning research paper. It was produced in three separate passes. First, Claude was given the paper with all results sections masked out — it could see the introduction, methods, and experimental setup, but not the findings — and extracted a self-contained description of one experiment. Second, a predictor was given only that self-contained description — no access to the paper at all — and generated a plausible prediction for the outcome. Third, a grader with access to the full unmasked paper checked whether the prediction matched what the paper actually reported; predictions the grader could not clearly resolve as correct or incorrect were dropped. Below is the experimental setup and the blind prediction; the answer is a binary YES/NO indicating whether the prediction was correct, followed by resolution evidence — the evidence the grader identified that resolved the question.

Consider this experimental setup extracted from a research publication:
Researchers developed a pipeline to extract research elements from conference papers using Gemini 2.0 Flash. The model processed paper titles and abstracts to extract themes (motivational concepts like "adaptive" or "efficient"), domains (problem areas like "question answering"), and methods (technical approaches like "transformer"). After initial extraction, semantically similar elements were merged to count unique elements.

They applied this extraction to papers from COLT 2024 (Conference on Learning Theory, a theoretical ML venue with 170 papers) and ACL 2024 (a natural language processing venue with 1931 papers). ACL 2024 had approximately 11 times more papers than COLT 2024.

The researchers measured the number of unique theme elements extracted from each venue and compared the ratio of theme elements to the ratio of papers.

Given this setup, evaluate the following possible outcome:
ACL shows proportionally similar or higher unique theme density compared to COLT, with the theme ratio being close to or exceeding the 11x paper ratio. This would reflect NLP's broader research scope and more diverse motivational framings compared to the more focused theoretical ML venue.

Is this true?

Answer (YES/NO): NO